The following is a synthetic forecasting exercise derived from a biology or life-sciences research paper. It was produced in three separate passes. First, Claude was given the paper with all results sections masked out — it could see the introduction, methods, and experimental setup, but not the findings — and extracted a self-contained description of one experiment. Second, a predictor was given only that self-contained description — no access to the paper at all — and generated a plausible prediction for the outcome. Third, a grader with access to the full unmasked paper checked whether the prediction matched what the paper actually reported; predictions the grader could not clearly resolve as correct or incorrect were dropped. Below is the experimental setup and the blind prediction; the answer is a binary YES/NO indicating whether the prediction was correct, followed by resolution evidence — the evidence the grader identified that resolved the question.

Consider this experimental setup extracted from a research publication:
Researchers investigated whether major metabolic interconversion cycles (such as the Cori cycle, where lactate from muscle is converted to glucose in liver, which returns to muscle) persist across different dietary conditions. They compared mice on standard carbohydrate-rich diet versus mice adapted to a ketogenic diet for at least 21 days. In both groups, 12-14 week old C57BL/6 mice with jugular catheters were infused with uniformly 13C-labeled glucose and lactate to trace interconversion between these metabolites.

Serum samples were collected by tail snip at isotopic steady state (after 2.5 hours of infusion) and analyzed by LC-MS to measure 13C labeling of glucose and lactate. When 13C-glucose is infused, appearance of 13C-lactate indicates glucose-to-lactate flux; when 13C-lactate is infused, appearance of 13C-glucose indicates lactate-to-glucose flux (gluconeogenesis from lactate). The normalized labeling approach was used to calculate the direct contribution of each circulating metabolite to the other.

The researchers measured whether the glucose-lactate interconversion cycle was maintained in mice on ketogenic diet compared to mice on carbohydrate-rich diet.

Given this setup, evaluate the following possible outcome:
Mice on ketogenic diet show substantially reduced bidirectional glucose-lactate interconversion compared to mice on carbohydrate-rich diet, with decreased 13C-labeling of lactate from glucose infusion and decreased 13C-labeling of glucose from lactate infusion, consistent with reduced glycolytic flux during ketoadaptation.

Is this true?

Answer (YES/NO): NO